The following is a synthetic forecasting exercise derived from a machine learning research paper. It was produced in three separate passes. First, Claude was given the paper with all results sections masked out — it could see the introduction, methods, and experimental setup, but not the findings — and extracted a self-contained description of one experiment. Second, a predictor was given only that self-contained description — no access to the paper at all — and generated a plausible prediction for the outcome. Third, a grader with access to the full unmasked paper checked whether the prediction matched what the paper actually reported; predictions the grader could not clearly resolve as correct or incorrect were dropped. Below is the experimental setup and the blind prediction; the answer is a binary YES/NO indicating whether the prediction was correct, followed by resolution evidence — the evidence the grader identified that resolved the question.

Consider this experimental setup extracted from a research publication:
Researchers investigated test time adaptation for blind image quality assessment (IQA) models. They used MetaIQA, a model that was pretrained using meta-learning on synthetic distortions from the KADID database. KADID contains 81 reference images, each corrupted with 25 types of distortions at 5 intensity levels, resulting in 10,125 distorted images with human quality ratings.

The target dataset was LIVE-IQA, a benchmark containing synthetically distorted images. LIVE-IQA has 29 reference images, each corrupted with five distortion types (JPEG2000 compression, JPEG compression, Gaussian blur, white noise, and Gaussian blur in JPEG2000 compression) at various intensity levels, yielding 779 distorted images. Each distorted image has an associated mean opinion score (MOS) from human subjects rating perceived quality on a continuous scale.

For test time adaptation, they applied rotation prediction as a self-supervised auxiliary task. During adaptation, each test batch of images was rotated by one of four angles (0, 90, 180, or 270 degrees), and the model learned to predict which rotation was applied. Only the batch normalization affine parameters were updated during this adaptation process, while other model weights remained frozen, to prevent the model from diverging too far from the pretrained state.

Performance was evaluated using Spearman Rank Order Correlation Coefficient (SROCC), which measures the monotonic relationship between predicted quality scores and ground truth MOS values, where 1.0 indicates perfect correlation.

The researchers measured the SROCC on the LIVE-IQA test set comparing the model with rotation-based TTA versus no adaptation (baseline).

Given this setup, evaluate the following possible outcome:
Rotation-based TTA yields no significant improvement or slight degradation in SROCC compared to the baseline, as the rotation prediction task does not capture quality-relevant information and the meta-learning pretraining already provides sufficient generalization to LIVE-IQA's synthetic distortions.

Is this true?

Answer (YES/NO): YES